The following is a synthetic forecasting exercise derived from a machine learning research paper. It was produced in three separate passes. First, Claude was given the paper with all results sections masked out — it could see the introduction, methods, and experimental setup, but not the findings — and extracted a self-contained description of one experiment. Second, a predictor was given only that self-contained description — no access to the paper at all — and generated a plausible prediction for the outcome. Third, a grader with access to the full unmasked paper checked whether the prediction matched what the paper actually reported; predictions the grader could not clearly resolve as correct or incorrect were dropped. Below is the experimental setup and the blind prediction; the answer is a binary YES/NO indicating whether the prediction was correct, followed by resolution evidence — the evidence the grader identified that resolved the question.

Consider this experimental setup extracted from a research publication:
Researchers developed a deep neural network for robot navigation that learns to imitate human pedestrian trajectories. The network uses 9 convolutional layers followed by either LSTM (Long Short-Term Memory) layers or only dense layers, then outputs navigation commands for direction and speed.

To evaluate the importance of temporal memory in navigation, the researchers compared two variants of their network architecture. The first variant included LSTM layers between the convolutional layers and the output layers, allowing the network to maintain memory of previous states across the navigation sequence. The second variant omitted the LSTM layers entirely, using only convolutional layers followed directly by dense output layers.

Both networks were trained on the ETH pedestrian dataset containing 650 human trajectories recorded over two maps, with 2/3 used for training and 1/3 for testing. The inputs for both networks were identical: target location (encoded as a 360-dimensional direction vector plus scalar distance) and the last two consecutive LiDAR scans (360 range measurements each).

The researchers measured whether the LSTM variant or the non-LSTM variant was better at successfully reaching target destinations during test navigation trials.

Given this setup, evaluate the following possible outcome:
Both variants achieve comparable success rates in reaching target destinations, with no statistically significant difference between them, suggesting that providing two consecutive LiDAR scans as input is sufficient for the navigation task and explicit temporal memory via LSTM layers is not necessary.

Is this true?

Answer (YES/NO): NO